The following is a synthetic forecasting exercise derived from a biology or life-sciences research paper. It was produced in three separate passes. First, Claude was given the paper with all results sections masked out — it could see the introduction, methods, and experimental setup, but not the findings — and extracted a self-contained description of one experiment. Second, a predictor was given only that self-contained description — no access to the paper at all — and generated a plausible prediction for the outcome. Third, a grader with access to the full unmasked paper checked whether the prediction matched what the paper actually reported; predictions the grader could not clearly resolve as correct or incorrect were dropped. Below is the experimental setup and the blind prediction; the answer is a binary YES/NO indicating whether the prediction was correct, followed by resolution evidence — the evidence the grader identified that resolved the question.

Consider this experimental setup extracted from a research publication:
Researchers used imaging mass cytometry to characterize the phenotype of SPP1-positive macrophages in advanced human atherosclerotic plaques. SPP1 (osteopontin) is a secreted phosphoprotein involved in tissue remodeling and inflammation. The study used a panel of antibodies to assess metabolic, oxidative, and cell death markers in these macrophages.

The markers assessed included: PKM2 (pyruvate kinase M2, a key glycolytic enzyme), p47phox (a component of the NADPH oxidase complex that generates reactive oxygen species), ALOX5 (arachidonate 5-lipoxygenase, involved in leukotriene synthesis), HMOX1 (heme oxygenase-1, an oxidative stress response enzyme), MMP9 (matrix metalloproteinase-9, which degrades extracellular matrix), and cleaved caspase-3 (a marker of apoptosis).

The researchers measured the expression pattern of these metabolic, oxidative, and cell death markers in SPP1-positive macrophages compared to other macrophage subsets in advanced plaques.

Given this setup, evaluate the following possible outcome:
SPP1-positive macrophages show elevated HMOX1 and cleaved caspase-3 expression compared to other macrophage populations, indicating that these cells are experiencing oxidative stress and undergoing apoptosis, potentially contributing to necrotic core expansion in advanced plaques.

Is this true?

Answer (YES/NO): NO